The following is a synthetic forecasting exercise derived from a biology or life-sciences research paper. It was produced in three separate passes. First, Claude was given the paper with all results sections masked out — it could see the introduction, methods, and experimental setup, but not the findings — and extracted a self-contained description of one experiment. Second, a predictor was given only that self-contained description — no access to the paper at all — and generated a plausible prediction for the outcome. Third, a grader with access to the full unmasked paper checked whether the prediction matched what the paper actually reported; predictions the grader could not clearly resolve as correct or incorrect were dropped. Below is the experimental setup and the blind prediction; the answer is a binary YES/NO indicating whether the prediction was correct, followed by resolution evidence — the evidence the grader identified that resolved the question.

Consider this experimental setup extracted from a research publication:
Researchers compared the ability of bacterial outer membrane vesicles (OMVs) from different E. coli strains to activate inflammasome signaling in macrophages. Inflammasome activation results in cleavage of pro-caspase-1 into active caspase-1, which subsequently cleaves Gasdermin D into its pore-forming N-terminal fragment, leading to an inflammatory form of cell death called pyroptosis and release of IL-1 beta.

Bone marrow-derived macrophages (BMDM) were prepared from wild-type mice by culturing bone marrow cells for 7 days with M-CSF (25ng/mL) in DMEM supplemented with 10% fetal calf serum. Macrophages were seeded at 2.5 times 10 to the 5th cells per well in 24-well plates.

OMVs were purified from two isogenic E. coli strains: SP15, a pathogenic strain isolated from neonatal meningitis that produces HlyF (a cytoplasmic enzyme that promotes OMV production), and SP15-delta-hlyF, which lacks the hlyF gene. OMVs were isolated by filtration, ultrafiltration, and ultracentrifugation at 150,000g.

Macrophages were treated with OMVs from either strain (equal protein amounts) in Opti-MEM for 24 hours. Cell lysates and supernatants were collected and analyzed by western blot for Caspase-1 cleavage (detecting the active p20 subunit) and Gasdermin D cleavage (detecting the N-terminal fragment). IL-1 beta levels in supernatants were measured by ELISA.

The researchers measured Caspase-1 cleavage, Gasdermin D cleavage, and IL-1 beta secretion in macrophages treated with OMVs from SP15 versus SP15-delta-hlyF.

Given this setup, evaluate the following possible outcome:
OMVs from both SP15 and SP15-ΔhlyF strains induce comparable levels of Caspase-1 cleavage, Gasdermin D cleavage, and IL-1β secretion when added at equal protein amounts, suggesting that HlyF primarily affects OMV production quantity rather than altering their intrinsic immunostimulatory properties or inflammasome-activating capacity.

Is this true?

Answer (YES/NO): NO